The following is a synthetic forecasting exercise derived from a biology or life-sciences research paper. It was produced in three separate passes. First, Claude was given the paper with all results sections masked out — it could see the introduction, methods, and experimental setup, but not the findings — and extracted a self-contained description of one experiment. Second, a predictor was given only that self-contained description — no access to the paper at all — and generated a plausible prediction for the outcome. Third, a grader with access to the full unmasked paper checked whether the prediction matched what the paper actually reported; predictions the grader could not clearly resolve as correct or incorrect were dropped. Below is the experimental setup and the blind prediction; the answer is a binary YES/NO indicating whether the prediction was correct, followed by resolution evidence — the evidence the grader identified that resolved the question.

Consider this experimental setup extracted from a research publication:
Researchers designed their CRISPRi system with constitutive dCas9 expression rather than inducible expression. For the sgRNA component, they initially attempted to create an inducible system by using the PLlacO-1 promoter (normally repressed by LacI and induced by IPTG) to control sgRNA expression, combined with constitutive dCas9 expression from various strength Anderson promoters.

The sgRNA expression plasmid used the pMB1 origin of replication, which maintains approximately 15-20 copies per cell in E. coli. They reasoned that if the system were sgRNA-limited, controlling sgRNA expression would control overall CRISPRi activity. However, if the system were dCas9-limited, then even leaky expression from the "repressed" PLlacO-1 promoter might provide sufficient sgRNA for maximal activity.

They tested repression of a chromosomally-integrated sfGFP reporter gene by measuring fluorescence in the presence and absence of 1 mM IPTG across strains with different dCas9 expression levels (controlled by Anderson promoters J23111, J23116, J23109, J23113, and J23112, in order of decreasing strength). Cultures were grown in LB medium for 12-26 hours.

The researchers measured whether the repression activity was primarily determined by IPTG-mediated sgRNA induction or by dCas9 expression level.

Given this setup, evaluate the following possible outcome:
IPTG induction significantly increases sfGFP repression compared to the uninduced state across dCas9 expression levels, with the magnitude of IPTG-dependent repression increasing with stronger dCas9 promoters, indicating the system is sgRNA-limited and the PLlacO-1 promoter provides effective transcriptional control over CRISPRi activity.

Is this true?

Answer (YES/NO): NO